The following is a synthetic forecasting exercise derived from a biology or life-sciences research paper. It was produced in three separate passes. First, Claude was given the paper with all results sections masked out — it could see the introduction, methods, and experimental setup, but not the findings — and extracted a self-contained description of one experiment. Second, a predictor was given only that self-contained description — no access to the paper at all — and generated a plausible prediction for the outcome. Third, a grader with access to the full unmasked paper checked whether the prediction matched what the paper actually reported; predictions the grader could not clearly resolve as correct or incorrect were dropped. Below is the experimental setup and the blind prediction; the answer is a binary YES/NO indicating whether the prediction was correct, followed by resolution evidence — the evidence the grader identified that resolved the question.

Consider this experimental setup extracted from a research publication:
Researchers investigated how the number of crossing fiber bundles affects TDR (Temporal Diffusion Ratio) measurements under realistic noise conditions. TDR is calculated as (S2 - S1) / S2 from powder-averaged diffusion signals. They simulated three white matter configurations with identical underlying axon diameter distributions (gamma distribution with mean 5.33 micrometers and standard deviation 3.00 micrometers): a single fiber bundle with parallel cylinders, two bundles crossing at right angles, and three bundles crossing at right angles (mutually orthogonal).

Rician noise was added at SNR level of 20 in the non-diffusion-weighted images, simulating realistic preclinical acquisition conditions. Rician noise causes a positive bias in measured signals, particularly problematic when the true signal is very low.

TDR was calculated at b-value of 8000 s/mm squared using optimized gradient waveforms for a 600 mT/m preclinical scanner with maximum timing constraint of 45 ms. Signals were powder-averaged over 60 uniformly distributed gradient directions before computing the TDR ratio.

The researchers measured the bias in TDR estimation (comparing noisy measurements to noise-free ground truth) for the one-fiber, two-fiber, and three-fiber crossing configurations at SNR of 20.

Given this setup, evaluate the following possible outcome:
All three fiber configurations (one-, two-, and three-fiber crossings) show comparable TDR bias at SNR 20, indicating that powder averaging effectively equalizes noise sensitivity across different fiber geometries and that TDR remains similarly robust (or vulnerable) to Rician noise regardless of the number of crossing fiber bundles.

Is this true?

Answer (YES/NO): NO